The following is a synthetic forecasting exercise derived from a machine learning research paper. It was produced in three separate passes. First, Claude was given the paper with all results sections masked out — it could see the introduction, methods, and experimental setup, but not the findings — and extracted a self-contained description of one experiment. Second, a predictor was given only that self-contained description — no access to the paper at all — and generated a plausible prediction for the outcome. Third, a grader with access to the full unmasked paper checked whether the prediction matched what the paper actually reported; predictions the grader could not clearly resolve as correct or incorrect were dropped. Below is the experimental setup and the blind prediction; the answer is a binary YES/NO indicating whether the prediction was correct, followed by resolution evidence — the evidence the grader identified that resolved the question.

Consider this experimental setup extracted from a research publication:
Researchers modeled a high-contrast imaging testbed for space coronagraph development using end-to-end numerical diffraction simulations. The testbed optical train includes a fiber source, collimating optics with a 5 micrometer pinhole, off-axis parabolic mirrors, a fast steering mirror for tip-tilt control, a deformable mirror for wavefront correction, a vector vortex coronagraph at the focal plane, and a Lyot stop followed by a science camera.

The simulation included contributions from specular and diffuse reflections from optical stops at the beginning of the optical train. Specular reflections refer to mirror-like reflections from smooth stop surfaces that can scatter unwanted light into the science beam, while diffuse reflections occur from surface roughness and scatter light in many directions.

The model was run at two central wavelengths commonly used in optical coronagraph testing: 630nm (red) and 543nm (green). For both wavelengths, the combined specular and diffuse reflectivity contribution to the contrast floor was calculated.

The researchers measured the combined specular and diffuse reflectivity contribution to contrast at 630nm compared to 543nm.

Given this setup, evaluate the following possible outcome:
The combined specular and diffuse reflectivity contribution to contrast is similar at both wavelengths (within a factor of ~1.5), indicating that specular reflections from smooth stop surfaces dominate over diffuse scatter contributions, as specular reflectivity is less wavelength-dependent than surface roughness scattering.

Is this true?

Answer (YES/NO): NO